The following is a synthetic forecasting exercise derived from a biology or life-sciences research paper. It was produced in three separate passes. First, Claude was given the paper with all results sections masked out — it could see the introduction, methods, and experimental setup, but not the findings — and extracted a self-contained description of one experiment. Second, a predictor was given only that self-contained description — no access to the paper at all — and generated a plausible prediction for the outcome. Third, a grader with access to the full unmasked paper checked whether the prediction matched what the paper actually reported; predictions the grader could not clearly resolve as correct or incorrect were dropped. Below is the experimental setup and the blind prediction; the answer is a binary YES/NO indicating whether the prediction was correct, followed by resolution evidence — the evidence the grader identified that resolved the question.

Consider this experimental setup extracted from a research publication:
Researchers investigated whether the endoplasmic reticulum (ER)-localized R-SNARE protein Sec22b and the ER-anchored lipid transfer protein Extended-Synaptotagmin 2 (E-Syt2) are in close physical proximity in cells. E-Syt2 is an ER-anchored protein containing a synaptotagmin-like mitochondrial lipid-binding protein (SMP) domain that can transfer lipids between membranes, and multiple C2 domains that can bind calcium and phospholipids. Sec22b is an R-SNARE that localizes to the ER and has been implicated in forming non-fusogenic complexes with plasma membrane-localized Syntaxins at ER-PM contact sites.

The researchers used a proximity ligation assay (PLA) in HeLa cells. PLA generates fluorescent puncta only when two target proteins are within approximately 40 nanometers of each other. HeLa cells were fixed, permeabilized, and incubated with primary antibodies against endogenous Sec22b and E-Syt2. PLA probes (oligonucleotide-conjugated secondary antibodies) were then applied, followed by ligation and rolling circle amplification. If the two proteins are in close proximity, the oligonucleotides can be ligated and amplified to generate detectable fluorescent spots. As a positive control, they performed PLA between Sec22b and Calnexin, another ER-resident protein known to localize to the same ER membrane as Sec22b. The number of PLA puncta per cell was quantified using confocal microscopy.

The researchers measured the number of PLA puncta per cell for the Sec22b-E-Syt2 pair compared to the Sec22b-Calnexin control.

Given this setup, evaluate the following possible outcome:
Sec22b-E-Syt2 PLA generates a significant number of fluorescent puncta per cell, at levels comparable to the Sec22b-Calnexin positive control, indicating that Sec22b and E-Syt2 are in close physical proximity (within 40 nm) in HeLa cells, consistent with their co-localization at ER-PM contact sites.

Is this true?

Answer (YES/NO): NO